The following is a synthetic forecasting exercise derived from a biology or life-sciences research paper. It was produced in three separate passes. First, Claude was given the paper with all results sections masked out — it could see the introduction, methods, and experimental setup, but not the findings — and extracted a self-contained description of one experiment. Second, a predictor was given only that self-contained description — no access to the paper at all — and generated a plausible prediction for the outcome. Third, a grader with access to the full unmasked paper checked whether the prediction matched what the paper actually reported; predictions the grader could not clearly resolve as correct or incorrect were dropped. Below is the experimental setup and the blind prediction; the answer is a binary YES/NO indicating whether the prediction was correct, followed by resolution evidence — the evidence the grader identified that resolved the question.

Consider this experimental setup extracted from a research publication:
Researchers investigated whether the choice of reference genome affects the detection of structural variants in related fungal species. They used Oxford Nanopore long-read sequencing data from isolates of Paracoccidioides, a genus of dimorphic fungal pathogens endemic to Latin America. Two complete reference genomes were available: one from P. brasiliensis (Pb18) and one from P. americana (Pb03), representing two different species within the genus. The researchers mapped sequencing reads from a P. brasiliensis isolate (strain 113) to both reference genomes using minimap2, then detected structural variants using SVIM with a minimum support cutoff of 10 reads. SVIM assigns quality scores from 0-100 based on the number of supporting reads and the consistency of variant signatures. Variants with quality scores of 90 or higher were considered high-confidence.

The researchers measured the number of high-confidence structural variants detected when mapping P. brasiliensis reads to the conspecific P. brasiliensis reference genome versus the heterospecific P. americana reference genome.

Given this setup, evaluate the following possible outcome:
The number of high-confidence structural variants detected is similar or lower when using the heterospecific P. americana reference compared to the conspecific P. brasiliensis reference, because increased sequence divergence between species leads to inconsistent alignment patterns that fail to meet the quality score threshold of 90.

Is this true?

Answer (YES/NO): NO